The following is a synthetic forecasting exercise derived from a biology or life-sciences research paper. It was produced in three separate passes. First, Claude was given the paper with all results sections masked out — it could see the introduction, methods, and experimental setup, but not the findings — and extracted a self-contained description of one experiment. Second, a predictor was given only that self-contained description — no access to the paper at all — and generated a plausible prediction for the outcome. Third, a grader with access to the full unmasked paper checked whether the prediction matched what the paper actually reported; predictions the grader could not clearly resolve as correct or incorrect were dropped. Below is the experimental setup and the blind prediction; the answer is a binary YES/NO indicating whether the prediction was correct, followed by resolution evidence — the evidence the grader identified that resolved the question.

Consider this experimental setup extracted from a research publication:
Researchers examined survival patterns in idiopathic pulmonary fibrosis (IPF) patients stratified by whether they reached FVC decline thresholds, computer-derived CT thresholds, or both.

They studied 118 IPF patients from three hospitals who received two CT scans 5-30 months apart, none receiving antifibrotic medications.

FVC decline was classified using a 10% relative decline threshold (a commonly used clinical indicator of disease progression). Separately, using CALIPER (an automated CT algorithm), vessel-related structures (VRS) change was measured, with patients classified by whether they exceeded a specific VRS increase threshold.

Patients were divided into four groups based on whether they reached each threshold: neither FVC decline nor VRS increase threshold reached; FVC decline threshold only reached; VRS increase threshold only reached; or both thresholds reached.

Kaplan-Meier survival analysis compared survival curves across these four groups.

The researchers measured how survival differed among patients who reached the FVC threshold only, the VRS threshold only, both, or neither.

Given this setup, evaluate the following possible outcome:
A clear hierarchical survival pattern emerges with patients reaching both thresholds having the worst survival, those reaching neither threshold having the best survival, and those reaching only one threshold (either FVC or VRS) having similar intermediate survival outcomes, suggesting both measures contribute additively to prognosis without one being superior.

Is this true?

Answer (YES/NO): NO